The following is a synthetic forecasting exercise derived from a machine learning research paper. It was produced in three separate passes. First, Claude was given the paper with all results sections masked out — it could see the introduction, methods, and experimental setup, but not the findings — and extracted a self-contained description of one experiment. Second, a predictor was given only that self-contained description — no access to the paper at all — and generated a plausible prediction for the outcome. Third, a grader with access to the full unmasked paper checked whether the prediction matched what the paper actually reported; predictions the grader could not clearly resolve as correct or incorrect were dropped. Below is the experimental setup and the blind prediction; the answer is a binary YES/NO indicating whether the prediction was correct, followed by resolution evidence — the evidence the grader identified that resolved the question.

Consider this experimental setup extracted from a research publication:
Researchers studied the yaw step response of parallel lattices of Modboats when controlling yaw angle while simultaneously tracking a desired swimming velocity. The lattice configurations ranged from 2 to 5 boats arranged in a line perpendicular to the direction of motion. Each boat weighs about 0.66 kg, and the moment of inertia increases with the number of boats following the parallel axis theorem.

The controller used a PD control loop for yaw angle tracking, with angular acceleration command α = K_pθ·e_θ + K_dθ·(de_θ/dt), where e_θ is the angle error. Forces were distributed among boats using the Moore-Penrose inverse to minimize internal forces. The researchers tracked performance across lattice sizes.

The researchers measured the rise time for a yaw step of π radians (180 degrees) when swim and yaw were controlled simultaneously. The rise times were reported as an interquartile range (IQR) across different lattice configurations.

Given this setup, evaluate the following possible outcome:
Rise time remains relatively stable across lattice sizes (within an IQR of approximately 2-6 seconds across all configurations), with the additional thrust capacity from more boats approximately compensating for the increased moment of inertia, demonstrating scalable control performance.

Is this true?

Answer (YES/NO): NO